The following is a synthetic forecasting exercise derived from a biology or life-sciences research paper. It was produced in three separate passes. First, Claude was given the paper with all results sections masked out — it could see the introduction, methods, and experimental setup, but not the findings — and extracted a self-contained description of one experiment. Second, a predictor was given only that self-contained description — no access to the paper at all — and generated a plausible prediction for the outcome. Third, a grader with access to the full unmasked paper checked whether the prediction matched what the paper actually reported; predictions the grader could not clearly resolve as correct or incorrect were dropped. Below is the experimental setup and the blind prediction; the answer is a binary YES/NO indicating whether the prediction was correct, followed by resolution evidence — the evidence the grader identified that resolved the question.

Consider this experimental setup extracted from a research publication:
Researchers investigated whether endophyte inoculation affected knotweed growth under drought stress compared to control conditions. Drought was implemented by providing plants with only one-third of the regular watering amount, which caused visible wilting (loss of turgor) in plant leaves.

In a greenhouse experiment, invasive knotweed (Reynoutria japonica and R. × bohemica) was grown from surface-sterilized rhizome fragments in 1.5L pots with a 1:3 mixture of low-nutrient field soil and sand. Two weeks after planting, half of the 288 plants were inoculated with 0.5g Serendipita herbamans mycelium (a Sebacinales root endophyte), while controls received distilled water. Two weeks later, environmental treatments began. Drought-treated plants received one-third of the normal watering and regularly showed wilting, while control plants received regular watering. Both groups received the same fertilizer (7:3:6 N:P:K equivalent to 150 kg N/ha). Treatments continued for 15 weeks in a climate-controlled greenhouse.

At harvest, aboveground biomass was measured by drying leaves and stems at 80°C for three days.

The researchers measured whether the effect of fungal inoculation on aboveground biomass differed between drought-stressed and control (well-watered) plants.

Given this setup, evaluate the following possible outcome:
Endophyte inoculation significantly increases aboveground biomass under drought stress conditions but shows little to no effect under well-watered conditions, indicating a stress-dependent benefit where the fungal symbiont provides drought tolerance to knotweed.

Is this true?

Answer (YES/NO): NO